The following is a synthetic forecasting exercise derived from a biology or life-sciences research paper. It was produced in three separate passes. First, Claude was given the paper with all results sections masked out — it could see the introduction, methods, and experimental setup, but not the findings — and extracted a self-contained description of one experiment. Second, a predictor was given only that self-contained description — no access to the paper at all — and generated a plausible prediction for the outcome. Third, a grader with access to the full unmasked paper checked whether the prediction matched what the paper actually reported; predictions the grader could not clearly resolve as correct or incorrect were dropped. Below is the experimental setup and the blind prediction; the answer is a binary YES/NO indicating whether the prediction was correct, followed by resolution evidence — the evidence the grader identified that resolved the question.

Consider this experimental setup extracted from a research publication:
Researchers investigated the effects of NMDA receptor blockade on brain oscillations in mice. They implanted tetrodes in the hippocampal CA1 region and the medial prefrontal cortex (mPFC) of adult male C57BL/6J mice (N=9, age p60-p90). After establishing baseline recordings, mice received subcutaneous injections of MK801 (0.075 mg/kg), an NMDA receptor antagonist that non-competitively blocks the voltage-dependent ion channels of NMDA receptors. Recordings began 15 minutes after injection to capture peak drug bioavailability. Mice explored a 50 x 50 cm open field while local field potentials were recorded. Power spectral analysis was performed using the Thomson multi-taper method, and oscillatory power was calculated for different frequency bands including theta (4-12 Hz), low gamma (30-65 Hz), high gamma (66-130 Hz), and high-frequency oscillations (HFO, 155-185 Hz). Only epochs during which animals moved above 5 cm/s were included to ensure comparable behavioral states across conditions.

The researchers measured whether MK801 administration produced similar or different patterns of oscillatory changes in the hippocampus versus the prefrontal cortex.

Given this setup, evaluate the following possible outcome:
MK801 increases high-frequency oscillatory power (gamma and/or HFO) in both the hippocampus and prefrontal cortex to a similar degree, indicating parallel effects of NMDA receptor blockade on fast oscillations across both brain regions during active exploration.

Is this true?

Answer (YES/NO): NO